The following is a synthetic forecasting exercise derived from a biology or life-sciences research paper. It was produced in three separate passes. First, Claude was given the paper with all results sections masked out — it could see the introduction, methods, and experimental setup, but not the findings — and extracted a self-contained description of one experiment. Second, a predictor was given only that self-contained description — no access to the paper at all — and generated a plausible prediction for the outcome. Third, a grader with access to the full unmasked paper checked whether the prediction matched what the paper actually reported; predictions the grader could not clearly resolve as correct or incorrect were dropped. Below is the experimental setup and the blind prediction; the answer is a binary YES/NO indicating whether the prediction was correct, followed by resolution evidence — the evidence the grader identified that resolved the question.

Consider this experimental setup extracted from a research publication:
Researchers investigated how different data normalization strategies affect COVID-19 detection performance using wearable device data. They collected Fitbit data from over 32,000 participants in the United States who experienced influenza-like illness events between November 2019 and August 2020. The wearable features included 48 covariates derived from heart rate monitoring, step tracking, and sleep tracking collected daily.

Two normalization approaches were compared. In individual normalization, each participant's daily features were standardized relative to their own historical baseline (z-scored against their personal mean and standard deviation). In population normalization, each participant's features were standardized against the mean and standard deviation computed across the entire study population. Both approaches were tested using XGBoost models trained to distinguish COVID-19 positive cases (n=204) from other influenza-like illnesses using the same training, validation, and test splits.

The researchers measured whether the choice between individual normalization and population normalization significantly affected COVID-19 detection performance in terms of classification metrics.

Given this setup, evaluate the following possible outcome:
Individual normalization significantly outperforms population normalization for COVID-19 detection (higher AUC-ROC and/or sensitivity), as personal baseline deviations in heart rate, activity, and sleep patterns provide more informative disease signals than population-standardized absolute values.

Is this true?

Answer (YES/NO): NO